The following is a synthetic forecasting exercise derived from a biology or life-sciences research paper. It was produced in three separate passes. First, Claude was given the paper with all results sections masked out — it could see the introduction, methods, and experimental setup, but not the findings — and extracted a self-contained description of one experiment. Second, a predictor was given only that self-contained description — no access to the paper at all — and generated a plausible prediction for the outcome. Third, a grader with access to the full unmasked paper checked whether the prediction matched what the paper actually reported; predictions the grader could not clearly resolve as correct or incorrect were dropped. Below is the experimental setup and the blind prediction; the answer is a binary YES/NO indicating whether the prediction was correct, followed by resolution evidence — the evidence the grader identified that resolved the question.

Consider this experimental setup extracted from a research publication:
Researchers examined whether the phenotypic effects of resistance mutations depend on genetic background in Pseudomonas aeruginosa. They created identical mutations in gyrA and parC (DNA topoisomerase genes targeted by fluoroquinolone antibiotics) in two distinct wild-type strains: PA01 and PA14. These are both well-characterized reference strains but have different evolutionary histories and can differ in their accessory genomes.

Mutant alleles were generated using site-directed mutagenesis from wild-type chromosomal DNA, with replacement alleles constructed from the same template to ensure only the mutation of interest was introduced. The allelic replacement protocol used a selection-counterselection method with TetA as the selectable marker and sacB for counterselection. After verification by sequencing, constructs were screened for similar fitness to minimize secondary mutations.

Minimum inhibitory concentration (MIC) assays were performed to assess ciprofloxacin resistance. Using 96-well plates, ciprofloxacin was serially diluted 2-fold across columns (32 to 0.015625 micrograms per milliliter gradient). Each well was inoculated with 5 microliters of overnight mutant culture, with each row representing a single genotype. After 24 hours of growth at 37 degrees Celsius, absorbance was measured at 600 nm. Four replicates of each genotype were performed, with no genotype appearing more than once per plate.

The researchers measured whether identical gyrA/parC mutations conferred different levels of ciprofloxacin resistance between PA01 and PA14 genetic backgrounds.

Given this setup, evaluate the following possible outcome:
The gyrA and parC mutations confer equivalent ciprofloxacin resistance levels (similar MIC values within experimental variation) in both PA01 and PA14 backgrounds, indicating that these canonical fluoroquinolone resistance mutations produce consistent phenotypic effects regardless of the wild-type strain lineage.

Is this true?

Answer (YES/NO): NO